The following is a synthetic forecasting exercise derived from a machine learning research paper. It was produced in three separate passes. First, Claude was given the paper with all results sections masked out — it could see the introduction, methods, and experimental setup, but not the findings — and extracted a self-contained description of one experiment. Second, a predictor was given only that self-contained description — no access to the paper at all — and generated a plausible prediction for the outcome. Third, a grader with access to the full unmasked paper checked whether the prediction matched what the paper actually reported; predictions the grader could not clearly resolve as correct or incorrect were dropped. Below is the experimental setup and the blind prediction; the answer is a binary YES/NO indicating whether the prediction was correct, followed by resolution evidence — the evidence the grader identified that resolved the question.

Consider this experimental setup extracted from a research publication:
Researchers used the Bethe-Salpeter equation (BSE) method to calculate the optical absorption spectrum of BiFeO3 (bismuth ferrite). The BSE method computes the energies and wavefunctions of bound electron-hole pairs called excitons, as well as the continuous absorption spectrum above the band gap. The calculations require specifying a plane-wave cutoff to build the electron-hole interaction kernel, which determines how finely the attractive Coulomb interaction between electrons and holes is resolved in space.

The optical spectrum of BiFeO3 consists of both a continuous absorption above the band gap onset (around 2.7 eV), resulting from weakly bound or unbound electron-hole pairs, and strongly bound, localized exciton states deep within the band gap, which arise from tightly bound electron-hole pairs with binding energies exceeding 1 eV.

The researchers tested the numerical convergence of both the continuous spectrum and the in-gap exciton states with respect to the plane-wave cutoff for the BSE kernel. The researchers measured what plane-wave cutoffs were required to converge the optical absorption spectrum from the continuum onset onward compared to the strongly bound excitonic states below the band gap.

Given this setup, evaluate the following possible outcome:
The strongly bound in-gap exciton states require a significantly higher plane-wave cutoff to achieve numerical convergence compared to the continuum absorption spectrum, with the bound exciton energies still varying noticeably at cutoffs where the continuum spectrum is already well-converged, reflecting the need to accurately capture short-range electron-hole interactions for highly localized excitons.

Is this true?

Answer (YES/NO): YES